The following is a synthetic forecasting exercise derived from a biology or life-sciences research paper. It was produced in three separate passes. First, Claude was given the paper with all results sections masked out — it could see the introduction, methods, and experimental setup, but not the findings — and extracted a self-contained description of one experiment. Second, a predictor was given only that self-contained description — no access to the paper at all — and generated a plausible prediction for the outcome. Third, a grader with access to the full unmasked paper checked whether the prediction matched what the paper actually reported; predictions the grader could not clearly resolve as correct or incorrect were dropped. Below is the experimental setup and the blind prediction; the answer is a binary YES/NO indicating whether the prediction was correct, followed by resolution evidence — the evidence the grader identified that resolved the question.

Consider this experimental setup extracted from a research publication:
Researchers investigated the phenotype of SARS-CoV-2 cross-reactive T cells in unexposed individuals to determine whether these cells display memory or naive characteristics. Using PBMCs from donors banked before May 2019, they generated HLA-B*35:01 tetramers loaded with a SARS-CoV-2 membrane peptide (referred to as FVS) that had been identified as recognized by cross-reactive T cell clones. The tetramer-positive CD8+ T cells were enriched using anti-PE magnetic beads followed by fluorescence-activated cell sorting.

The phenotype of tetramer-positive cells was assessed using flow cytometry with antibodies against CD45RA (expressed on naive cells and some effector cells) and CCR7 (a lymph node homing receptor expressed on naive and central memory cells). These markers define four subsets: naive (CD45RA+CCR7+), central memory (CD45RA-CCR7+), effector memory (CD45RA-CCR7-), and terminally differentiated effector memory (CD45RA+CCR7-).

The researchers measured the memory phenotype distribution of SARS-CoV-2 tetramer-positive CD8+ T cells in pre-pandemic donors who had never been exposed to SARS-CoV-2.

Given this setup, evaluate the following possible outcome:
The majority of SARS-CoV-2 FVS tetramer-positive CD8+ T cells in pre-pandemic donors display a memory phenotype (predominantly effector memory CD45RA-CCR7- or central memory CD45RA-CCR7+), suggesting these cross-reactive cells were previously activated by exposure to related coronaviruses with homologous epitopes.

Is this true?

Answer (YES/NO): NO